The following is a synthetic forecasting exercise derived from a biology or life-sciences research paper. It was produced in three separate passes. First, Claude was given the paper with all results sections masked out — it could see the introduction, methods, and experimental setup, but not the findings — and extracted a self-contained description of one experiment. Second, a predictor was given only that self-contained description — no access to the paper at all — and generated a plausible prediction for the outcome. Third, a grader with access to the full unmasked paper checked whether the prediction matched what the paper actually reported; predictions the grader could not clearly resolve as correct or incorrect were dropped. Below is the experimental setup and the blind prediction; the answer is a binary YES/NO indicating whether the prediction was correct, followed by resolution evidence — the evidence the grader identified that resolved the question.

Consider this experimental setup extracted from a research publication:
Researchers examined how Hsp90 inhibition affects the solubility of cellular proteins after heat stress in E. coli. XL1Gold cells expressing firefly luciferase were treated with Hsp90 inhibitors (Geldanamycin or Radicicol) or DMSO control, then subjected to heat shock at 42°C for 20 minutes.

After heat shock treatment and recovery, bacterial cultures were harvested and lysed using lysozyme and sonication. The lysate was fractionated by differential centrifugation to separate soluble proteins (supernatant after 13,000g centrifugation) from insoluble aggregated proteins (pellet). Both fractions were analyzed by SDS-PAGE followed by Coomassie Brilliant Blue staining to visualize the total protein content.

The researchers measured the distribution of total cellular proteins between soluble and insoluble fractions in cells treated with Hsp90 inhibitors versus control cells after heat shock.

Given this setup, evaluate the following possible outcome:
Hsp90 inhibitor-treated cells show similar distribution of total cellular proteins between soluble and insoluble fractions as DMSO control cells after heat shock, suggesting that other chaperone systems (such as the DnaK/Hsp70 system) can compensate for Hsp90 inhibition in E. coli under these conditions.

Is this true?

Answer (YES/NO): NO